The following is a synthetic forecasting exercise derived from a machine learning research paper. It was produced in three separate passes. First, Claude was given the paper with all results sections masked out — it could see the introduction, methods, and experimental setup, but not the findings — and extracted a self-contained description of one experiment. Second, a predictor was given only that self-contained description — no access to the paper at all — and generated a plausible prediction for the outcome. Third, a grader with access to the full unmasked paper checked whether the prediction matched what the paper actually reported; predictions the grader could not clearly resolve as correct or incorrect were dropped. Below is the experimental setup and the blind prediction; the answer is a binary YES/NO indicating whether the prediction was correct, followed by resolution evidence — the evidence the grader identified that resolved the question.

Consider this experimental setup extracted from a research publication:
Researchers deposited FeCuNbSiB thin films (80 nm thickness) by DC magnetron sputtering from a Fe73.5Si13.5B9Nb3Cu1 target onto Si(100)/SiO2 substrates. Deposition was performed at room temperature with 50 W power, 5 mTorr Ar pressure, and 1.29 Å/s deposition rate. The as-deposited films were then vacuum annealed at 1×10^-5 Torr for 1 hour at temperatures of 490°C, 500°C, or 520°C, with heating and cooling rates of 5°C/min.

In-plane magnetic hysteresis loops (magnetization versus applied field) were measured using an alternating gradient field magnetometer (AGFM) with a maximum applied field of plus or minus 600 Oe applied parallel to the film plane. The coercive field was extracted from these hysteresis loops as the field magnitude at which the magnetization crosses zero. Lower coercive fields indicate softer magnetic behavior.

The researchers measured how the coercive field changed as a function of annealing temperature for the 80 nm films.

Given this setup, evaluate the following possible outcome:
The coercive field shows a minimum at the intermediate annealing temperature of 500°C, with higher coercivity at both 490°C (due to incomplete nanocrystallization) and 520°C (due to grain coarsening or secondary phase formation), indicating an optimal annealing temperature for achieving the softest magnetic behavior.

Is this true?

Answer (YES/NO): YES